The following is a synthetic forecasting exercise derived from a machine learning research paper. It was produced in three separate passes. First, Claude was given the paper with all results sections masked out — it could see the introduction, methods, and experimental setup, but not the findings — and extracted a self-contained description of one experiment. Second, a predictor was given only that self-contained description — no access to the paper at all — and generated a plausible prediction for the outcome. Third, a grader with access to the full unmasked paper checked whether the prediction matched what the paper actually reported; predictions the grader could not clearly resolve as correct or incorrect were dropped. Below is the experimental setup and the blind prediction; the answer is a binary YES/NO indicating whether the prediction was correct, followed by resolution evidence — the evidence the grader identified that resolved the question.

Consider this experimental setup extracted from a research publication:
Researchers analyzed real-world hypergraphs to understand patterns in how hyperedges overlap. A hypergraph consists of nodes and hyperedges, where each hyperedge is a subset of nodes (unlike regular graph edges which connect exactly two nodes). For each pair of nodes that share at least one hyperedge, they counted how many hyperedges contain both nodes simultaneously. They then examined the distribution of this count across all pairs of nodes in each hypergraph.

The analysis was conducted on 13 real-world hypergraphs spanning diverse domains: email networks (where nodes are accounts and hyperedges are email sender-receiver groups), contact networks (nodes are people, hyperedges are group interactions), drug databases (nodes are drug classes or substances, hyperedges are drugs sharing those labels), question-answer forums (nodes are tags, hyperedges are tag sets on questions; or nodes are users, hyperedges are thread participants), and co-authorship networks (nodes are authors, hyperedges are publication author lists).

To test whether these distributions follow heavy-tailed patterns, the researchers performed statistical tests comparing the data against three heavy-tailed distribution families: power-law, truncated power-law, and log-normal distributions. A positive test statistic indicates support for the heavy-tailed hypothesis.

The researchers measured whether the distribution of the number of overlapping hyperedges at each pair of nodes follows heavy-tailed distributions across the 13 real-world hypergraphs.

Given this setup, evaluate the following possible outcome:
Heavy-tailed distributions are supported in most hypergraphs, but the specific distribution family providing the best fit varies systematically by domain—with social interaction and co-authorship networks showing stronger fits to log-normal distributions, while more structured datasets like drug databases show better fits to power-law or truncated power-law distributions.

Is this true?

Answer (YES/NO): NO